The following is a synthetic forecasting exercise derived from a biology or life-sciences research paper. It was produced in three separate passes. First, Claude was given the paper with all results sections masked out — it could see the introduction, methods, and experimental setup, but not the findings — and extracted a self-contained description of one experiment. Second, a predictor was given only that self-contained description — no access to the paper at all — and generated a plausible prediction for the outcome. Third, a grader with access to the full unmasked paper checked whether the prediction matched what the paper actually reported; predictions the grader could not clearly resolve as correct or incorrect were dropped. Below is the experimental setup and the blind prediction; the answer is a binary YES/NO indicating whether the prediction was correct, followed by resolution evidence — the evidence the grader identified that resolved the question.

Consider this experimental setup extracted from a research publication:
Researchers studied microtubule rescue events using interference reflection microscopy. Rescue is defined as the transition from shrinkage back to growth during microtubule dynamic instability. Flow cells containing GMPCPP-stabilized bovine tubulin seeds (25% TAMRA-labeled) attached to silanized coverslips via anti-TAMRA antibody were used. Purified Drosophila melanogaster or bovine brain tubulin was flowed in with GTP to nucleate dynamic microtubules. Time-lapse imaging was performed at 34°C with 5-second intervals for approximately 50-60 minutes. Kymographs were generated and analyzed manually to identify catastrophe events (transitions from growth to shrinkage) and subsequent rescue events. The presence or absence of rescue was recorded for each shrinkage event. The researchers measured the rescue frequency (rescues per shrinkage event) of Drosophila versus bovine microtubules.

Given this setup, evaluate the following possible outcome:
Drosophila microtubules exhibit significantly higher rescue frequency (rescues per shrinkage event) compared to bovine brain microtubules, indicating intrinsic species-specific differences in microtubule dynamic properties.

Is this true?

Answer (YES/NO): YES